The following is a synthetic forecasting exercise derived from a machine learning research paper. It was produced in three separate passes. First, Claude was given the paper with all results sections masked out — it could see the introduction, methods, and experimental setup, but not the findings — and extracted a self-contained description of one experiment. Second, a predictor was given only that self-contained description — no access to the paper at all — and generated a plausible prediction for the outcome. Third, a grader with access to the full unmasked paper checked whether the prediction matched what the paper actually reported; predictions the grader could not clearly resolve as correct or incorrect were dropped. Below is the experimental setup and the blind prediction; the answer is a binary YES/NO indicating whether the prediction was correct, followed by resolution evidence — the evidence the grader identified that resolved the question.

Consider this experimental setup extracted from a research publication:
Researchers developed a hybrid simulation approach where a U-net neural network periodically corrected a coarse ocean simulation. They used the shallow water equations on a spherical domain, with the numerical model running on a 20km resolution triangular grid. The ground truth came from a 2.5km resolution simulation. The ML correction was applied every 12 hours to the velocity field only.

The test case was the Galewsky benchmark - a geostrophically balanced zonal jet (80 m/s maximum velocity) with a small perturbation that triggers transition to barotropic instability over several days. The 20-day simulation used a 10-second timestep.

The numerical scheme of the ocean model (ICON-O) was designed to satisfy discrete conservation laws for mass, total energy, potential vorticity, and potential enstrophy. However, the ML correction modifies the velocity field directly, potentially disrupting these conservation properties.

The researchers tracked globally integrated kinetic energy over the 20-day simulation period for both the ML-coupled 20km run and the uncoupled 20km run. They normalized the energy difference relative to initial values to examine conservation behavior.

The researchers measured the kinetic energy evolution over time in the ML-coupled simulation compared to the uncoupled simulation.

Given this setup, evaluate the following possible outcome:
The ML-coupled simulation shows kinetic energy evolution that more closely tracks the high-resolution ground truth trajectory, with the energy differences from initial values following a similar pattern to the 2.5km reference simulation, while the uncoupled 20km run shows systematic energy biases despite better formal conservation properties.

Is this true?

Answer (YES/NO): NO